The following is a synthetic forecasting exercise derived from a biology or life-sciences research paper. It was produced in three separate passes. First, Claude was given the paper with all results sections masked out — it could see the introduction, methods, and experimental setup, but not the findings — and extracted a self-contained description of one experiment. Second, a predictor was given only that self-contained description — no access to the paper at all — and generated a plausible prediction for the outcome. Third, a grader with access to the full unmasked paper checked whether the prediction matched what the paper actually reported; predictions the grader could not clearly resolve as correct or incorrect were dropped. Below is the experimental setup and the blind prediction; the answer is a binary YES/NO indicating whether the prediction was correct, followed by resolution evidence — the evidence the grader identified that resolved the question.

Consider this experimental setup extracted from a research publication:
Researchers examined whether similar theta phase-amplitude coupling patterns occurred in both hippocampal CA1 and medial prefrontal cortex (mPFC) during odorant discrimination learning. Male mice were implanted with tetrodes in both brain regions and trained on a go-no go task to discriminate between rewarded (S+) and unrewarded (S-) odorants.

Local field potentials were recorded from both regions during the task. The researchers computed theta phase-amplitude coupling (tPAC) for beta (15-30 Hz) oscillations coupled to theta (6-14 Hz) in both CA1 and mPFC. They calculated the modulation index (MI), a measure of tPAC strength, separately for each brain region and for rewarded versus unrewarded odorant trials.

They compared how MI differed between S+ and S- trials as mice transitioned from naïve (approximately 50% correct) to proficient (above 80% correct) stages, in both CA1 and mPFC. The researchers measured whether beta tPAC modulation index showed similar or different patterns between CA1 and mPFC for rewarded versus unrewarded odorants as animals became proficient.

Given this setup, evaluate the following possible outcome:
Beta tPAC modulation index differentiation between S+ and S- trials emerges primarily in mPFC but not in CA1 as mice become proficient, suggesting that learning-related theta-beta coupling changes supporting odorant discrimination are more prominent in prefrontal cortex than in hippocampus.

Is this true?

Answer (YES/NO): NO